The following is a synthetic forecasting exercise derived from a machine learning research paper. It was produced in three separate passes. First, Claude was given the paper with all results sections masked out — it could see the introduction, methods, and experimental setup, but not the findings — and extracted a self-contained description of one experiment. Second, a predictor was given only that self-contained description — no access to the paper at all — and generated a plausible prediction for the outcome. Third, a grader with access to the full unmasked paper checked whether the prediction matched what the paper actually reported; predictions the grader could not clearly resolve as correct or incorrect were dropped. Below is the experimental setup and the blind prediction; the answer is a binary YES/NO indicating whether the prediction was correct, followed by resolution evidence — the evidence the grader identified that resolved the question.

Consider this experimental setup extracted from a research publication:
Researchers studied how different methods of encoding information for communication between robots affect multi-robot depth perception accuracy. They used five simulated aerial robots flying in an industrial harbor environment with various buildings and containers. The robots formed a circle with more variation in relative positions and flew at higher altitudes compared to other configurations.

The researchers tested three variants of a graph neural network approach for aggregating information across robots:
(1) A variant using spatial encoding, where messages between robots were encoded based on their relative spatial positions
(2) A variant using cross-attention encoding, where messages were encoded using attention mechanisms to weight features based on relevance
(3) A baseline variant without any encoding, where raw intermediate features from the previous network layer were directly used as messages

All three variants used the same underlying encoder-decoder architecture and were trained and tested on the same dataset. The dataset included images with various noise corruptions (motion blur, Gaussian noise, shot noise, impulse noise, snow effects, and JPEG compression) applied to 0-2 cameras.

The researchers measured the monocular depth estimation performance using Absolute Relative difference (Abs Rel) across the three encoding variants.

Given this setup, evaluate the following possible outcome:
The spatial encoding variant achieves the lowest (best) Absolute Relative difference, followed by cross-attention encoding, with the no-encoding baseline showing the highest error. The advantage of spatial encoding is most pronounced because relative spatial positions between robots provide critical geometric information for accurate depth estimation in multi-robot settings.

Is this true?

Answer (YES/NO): NO